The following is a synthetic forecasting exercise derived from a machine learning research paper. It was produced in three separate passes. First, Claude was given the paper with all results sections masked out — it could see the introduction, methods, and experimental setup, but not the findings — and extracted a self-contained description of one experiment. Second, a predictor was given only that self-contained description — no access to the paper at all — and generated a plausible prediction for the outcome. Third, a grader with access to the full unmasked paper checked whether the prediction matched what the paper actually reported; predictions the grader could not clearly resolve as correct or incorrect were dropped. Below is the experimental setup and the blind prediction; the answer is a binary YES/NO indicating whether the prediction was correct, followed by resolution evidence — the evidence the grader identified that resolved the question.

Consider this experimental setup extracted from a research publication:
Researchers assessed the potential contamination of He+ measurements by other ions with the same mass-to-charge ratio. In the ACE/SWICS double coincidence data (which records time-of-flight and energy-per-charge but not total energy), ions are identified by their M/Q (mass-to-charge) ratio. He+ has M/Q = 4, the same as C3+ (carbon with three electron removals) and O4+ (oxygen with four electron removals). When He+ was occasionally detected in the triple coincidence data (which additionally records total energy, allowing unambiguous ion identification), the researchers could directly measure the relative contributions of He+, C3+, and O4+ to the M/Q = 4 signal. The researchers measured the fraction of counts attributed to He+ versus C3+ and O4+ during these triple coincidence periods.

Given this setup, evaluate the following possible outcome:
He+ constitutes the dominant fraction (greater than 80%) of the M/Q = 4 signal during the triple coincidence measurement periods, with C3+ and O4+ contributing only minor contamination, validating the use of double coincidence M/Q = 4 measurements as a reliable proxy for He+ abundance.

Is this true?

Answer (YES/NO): YES